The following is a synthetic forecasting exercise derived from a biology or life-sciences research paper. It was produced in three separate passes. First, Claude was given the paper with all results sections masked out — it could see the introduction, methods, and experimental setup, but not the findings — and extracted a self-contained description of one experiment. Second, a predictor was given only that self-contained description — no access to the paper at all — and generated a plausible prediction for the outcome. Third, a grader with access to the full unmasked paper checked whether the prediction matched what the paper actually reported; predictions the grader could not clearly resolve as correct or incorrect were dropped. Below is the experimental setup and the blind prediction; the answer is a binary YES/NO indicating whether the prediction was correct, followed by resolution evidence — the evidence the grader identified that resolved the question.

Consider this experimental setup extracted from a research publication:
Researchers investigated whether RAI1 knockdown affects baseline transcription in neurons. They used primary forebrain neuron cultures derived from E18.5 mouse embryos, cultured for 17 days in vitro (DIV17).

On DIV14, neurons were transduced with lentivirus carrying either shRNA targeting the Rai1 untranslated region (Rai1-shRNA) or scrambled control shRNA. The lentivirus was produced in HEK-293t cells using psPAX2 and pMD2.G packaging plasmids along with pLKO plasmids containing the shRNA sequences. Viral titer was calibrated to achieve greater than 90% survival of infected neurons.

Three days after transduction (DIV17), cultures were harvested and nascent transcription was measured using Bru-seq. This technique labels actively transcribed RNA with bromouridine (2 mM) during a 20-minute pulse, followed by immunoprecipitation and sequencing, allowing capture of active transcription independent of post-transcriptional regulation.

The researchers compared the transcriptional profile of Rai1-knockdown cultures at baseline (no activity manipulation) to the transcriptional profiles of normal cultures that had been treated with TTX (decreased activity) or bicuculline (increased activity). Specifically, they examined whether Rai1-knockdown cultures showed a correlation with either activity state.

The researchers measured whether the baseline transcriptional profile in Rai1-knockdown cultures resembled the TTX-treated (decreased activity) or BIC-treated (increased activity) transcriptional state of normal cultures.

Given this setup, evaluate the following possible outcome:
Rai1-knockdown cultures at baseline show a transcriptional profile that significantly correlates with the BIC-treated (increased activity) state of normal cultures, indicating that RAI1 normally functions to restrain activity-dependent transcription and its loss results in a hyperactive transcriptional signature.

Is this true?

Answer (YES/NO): NO